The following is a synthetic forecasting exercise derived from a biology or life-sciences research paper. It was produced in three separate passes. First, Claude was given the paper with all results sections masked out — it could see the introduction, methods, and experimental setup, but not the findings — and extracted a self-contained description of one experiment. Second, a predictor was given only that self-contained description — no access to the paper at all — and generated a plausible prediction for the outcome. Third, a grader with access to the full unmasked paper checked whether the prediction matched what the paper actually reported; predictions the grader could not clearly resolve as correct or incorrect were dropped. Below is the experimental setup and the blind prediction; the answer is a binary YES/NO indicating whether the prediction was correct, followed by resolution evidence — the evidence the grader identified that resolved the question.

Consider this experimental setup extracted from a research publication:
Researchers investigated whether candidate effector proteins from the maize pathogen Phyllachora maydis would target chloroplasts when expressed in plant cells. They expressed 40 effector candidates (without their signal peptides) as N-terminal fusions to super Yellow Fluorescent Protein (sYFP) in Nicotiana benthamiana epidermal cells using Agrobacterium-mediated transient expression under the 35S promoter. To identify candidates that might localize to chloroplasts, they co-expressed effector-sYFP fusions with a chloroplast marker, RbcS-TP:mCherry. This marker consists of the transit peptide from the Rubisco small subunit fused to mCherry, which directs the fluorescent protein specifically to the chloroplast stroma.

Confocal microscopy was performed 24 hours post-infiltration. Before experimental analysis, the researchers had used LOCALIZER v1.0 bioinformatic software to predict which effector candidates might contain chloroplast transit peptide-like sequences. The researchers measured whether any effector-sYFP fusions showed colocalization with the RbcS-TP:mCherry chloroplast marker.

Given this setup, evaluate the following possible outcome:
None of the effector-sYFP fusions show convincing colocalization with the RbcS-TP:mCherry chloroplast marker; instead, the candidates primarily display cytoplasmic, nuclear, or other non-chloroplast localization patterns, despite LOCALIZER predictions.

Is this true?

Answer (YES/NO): NO